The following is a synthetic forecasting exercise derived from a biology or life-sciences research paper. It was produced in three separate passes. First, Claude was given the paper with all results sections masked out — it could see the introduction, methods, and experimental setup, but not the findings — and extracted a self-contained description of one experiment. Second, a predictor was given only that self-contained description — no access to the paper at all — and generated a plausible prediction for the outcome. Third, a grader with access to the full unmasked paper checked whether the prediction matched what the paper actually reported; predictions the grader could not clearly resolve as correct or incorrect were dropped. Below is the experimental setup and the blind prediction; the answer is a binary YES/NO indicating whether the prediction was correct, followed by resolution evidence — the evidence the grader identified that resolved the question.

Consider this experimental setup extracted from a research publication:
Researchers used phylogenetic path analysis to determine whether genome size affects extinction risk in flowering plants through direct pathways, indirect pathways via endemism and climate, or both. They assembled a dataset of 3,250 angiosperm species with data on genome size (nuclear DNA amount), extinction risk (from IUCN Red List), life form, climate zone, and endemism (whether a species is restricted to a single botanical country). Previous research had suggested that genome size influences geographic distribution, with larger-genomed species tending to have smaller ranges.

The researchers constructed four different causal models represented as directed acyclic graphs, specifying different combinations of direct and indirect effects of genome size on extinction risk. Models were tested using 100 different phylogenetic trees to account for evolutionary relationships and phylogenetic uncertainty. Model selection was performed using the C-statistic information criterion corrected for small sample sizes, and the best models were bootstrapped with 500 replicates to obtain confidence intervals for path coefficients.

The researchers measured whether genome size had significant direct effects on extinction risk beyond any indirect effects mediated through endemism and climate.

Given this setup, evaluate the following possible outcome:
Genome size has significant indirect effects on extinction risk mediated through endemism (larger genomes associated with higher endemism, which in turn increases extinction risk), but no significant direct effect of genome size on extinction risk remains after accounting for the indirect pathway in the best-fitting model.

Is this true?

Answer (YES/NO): NO